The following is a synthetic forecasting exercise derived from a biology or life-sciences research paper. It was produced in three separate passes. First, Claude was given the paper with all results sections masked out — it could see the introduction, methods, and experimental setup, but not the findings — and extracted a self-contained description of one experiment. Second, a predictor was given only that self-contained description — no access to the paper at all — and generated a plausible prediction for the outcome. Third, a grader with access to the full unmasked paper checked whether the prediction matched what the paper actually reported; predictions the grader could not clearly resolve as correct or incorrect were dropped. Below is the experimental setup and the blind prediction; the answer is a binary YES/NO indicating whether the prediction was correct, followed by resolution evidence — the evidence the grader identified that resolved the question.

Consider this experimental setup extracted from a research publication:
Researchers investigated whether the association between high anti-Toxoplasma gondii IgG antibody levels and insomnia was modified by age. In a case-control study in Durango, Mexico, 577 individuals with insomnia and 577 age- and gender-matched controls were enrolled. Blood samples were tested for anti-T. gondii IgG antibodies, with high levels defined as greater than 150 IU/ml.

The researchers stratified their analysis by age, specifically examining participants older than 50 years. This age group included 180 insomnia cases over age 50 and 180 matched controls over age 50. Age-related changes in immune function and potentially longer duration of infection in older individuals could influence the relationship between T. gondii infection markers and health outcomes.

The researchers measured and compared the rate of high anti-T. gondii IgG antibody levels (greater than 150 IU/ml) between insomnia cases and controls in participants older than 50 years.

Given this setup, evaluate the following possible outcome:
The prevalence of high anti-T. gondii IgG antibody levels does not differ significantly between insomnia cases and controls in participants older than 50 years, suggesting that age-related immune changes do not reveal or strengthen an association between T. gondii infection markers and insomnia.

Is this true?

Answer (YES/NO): NO